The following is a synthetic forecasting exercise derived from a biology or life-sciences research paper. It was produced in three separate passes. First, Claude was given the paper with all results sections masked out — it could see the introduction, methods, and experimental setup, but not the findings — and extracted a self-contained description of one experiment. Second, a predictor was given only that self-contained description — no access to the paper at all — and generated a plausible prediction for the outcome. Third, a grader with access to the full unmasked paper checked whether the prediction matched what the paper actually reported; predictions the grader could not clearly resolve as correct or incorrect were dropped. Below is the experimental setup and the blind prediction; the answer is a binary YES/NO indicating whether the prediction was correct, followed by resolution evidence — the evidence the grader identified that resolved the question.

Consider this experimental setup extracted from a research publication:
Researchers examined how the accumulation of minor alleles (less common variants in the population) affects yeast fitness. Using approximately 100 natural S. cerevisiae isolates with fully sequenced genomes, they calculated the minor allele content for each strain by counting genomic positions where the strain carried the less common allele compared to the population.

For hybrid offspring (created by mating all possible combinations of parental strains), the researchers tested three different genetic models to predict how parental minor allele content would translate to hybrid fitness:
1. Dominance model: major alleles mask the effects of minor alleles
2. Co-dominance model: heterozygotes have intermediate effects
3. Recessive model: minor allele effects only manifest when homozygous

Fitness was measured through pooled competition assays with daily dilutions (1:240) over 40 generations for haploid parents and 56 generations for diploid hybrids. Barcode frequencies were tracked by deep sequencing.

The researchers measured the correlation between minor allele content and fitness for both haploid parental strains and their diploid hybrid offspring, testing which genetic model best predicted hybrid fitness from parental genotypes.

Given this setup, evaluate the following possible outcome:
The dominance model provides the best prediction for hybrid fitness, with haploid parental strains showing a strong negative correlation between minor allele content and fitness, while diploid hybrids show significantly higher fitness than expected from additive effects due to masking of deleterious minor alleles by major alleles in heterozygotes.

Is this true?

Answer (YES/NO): NO